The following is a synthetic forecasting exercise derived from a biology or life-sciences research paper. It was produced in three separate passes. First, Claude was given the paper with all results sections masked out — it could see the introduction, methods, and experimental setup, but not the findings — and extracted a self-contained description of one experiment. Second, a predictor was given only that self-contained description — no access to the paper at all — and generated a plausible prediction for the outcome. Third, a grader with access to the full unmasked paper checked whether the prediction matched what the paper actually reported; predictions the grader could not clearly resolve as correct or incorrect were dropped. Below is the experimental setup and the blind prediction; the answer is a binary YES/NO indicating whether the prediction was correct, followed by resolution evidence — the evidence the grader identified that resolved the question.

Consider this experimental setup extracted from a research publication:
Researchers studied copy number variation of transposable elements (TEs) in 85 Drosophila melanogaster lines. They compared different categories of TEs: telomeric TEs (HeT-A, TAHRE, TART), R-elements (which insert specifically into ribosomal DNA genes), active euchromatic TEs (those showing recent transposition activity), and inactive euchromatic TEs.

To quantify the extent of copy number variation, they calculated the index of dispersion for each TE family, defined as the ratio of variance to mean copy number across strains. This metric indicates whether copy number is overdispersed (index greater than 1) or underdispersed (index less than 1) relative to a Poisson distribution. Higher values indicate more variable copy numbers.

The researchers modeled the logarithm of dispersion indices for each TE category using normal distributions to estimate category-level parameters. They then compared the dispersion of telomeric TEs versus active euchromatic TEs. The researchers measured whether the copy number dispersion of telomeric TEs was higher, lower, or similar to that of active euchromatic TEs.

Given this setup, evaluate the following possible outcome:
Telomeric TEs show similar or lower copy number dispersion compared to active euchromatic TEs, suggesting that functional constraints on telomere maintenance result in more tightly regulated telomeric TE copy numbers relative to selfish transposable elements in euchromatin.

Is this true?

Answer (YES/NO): NO